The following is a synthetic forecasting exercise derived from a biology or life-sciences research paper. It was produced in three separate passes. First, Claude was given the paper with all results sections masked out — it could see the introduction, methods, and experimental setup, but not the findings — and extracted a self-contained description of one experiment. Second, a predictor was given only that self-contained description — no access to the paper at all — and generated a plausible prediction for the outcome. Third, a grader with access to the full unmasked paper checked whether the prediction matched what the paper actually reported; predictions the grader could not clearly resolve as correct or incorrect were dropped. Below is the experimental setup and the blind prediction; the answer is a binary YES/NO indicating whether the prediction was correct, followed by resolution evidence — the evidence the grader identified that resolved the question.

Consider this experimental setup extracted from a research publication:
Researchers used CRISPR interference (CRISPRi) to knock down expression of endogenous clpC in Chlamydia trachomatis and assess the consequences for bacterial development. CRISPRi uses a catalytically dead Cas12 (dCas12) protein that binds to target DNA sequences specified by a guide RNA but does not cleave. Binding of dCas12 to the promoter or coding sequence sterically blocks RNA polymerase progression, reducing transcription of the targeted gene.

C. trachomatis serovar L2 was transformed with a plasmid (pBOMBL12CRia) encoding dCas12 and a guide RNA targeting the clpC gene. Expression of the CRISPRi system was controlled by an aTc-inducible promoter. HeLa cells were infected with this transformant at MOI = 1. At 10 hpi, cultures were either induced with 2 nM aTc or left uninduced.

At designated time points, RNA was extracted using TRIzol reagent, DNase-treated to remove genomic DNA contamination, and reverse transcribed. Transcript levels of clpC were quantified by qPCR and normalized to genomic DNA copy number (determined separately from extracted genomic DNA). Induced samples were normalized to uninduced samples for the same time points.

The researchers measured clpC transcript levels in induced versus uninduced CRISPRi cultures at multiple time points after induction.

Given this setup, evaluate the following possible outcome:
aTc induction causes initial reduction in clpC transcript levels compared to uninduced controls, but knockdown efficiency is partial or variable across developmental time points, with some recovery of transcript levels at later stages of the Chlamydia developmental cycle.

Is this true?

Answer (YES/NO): NO